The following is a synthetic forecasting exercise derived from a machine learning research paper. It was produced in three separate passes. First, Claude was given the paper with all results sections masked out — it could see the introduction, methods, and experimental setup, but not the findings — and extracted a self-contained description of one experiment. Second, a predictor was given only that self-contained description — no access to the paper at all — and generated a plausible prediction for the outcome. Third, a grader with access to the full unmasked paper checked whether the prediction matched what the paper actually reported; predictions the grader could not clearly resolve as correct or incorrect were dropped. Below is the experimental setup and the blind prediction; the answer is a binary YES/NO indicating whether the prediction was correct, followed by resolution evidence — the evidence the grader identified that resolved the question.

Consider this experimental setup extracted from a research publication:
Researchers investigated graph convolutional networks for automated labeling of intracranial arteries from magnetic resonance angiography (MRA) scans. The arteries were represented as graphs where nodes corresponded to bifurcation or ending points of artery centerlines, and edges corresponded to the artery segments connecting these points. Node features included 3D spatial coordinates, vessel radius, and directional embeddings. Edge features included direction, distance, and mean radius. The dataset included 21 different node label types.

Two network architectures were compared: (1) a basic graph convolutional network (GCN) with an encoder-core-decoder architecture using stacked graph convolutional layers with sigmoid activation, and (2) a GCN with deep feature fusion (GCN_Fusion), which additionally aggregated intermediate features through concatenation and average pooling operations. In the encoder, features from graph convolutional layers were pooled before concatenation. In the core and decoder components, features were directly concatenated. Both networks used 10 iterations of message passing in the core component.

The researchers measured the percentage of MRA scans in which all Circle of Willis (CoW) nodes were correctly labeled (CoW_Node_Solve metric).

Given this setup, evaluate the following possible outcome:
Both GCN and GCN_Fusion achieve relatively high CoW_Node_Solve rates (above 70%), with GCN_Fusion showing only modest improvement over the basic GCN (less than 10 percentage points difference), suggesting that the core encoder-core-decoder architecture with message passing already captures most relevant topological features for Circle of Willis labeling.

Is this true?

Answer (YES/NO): NO